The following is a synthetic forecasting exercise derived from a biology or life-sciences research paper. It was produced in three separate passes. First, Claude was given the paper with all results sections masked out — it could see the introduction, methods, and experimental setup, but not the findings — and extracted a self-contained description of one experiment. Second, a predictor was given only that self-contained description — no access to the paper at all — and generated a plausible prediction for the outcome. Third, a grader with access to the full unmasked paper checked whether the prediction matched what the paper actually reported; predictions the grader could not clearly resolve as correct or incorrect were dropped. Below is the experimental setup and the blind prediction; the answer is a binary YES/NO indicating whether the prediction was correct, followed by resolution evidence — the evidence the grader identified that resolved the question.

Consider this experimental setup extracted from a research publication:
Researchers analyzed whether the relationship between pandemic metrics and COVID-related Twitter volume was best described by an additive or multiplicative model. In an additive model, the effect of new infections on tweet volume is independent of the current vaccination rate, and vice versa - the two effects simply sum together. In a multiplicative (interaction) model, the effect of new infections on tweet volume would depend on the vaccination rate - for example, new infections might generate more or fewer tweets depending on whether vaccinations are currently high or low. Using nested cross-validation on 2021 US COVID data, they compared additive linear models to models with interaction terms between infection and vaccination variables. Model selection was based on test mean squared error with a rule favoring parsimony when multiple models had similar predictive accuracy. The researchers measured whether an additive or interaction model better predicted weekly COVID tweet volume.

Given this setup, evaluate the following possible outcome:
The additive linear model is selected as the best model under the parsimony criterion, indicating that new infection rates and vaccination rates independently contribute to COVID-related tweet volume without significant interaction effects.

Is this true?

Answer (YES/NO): YES